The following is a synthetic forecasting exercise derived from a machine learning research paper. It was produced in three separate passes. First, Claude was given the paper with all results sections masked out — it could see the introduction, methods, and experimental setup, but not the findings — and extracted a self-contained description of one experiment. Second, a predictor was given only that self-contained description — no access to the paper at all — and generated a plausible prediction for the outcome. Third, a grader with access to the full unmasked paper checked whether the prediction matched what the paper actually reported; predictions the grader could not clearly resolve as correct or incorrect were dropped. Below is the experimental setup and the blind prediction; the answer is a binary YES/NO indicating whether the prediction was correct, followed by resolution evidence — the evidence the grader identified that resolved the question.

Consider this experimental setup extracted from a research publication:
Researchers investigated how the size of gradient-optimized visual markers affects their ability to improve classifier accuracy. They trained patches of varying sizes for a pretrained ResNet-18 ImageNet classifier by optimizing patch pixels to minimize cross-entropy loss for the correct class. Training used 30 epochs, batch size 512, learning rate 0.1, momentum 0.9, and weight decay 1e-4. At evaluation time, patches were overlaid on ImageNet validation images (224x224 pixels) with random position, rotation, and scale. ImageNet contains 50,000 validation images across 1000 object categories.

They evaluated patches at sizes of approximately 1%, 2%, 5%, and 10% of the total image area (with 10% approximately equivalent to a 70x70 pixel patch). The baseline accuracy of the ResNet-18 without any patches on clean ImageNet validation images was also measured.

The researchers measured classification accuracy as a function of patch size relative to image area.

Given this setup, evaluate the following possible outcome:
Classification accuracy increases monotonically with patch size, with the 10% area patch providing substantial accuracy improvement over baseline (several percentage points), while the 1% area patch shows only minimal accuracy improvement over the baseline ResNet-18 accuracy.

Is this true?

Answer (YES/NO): NO